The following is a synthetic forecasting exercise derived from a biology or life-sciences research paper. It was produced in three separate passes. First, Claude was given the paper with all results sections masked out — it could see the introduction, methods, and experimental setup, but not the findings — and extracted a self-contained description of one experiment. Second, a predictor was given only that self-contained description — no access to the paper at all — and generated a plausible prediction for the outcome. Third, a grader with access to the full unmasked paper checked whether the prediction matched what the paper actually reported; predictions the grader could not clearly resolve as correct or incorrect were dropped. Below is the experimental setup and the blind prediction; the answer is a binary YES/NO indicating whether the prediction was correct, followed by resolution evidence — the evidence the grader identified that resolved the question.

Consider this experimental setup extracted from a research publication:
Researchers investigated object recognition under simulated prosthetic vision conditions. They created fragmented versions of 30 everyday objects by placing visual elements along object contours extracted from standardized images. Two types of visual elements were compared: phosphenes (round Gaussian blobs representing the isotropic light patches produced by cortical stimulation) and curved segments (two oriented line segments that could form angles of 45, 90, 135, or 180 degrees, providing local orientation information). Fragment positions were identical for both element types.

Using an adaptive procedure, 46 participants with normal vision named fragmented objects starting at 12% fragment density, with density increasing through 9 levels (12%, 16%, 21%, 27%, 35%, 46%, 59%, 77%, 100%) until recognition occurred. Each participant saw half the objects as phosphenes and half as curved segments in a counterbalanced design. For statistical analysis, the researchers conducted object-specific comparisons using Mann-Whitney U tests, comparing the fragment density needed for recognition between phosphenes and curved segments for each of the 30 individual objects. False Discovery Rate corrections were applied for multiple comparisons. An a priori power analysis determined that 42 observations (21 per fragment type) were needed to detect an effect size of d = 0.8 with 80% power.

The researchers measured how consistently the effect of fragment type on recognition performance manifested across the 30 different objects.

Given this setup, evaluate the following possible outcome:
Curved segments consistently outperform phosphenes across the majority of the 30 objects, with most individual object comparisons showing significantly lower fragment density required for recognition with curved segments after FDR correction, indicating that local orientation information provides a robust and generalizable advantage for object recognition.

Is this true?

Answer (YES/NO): YES